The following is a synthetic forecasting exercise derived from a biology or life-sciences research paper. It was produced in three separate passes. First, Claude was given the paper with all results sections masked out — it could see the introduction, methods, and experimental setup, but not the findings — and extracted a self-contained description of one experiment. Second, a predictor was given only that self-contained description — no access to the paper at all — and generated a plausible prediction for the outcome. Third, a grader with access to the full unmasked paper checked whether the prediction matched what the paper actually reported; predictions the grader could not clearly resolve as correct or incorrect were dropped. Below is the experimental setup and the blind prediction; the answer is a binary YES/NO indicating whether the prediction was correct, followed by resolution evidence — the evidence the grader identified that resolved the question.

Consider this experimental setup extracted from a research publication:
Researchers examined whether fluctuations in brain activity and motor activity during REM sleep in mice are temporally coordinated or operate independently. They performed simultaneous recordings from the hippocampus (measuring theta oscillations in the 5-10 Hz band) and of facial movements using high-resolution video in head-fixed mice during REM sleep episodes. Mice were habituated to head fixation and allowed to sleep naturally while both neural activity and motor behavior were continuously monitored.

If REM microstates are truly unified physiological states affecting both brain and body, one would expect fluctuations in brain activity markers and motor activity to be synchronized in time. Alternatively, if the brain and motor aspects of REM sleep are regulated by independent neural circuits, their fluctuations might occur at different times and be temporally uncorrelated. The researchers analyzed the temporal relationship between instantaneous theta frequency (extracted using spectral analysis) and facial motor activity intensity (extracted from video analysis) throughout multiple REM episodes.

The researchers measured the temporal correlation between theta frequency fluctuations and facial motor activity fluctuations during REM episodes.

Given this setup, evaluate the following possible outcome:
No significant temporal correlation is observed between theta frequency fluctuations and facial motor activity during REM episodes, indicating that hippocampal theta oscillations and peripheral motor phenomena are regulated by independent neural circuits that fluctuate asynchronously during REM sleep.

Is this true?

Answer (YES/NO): NO